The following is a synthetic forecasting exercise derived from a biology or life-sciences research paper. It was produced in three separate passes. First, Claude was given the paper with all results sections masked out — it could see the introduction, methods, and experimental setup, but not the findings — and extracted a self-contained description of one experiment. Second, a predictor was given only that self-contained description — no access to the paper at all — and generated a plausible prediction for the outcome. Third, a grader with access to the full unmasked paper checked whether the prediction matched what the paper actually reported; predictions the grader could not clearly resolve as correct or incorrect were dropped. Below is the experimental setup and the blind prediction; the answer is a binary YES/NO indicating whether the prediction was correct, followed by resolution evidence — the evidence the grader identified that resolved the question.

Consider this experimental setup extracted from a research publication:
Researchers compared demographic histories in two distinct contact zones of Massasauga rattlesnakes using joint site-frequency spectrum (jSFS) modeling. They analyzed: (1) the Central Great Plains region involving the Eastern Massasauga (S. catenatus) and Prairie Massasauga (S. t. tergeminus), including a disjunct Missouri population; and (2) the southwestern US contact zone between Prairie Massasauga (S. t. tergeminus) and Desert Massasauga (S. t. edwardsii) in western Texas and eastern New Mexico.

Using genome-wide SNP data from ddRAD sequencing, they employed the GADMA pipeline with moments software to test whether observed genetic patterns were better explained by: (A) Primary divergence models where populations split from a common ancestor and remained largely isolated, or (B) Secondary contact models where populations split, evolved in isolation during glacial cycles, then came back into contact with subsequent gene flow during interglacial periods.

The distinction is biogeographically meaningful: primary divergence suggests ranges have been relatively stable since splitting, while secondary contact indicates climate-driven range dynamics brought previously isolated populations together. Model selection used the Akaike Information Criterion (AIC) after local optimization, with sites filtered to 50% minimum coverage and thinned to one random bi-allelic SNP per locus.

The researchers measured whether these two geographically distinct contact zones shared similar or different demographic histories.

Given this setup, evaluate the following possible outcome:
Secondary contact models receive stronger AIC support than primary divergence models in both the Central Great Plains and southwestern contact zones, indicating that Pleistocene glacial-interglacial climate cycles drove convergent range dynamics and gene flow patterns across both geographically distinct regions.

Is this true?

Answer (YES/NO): NO